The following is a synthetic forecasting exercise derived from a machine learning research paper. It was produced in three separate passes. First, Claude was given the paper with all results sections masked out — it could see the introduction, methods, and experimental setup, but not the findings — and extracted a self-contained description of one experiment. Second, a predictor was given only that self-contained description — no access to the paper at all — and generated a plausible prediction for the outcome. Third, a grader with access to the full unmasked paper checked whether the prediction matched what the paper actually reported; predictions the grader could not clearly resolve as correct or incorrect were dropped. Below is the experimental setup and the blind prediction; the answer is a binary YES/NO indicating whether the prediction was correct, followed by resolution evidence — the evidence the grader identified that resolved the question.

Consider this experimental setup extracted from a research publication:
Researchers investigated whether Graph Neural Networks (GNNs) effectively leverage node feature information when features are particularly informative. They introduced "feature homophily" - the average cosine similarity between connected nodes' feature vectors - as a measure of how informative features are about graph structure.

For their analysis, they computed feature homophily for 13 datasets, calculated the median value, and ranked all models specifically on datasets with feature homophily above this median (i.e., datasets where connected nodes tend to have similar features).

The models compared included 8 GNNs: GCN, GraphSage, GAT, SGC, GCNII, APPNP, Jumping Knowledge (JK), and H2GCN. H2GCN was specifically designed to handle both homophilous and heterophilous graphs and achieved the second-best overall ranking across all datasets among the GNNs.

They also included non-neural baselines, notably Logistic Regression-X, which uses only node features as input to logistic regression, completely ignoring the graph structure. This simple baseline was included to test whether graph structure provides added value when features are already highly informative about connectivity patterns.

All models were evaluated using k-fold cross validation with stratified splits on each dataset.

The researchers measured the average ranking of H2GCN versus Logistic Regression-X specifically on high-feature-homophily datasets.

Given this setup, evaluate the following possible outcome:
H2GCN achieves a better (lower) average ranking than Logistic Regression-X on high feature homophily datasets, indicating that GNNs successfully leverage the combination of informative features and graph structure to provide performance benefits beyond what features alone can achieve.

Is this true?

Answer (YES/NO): NO